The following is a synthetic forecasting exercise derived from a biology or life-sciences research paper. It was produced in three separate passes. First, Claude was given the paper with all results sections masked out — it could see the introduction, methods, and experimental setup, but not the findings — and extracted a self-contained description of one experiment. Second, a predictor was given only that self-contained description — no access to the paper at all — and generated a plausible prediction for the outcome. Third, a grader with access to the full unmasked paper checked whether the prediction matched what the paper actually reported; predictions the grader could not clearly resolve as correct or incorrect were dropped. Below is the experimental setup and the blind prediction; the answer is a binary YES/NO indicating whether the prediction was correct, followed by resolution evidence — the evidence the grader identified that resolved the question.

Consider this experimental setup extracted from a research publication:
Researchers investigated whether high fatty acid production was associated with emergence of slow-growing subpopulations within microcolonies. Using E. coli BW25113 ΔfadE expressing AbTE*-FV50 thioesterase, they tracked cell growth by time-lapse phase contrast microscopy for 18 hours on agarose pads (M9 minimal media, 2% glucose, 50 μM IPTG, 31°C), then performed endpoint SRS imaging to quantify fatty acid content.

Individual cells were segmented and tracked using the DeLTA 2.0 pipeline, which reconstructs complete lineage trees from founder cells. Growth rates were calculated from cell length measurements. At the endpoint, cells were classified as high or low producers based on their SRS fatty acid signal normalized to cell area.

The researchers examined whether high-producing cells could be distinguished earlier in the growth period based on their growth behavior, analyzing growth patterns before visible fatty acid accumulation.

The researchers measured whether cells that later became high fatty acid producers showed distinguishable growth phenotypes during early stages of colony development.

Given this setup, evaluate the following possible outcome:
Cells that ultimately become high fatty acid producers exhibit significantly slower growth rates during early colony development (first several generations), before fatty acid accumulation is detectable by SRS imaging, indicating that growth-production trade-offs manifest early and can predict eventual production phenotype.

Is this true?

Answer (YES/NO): NO